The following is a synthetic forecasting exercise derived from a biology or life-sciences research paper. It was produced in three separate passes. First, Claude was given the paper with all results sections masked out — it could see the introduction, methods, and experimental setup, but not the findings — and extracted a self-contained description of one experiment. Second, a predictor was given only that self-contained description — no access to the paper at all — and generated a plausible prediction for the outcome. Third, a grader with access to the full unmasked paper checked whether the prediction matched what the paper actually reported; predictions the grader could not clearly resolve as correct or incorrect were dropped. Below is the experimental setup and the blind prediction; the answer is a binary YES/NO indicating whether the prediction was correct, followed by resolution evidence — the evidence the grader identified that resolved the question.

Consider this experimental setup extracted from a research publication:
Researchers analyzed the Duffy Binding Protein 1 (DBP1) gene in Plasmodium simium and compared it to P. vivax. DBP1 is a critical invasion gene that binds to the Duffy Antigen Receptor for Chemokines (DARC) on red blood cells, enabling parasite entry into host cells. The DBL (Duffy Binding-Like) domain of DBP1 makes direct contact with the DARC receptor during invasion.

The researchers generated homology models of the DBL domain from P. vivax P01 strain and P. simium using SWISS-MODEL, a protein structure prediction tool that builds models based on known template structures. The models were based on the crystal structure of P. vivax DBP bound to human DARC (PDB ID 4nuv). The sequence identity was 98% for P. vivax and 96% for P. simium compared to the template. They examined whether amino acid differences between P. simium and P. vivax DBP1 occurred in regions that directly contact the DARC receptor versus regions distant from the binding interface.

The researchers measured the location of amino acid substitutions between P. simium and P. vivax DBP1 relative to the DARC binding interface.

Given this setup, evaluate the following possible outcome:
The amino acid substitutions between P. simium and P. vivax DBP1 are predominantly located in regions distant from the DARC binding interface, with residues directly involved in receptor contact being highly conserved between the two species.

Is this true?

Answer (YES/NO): NO